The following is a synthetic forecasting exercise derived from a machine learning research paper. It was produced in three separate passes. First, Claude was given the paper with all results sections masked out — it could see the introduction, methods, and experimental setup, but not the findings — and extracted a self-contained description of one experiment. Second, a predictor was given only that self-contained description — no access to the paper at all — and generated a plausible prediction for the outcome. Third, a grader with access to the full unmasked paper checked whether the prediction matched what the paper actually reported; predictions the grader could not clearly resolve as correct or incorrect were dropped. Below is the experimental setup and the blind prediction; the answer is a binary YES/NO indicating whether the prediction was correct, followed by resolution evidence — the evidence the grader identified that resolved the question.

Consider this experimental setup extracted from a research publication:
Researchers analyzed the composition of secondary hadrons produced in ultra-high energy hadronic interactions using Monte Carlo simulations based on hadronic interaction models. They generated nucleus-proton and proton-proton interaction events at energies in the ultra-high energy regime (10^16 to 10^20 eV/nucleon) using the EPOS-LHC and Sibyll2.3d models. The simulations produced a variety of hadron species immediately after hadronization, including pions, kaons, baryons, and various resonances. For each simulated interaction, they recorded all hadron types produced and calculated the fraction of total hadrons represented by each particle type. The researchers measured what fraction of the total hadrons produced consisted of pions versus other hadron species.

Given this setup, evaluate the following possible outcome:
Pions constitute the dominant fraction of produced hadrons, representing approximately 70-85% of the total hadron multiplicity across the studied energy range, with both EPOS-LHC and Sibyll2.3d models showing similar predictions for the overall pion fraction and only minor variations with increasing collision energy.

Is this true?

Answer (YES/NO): NO